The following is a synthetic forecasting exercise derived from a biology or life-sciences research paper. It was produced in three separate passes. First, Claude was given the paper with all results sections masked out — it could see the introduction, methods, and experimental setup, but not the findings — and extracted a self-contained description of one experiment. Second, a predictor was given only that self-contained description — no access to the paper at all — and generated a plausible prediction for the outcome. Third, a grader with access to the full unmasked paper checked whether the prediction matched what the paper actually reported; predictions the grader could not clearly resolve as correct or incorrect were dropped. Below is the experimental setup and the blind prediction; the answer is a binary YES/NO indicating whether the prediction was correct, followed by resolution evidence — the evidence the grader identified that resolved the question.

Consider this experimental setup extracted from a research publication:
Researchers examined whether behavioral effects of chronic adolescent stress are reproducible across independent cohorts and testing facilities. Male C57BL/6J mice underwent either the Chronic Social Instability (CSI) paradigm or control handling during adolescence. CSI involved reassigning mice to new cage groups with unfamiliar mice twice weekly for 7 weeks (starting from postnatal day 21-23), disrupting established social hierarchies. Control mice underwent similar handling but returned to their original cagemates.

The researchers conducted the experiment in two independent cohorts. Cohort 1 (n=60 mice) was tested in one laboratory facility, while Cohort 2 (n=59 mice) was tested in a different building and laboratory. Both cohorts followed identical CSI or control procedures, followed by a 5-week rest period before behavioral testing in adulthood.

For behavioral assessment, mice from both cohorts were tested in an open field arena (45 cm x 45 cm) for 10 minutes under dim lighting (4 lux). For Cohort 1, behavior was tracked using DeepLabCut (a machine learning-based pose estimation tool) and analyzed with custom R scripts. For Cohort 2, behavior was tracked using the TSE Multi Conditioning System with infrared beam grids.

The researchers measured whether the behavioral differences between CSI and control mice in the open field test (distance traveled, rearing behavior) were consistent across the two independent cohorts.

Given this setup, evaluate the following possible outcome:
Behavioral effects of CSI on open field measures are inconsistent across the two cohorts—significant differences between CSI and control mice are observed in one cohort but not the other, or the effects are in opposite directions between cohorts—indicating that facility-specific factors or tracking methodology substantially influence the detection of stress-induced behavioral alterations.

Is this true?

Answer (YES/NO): NO